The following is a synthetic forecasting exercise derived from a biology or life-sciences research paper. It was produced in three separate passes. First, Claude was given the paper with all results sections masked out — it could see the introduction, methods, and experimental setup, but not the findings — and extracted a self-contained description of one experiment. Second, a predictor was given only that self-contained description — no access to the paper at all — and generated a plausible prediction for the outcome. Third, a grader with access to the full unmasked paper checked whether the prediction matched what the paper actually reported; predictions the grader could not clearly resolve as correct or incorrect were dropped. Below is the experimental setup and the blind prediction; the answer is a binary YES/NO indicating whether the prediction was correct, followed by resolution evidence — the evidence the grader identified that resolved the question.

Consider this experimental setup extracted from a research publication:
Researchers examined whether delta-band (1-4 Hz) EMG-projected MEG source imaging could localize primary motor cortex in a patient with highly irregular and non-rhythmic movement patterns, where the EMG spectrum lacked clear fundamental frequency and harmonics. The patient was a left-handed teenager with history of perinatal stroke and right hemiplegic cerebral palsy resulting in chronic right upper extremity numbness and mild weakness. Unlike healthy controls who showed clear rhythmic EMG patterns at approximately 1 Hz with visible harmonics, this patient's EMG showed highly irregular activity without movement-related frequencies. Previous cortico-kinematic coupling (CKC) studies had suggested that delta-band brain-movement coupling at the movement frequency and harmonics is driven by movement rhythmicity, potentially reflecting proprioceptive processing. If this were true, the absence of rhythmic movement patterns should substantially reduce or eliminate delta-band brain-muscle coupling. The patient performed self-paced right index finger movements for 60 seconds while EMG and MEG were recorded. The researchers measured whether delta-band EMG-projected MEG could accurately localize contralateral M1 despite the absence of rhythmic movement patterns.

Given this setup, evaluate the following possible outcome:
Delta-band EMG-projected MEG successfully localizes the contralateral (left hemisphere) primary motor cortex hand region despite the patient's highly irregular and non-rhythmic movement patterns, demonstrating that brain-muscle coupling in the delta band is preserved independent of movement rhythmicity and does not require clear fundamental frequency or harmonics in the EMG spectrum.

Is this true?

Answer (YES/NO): YES